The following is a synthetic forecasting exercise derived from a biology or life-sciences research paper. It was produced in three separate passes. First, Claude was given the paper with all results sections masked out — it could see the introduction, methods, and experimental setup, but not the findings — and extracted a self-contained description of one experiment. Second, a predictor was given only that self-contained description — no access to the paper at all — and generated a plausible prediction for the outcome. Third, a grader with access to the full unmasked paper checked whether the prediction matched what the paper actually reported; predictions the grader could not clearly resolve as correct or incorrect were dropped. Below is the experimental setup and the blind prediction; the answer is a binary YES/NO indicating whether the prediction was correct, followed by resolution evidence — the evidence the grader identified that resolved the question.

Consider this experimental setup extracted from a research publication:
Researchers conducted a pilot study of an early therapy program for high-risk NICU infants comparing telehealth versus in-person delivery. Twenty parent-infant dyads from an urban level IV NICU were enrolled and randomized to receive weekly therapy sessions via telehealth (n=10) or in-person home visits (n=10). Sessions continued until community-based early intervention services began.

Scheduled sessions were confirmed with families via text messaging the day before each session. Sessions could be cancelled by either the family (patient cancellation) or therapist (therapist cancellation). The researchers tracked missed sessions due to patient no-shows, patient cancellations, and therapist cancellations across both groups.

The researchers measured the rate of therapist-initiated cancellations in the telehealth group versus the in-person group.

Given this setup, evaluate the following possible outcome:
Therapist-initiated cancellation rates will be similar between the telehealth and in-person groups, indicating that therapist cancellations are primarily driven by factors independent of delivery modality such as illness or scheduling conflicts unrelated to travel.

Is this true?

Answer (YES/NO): NO